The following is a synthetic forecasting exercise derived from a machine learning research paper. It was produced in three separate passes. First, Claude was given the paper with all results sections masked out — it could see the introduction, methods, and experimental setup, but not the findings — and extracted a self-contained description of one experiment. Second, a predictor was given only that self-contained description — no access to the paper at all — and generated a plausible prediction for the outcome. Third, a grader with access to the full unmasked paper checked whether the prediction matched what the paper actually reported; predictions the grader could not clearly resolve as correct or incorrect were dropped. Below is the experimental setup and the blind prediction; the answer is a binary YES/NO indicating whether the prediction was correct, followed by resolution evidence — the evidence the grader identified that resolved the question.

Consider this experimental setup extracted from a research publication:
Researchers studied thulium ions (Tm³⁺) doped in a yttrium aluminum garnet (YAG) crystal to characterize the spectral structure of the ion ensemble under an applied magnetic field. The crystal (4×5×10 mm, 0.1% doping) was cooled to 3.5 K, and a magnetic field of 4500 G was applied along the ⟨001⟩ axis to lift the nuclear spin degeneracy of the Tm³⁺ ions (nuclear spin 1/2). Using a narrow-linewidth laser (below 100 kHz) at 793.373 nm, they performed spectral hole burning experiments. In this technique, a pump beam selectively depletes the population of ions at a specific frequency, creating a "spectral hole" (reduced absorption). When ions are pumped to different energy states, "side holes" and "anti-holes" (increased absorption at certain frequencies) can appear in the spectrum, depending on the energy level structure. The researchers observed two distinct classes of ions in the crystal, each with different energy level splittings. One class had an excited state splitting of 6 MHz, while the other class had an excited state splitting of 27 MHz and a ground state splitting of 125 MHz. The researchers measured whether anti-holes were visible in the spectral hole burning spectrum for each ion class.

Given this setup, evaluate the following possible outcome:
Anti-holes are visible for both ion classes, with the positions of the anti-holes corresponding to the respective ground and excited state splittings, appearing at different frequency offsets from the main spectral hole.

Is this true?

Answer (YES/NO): NO